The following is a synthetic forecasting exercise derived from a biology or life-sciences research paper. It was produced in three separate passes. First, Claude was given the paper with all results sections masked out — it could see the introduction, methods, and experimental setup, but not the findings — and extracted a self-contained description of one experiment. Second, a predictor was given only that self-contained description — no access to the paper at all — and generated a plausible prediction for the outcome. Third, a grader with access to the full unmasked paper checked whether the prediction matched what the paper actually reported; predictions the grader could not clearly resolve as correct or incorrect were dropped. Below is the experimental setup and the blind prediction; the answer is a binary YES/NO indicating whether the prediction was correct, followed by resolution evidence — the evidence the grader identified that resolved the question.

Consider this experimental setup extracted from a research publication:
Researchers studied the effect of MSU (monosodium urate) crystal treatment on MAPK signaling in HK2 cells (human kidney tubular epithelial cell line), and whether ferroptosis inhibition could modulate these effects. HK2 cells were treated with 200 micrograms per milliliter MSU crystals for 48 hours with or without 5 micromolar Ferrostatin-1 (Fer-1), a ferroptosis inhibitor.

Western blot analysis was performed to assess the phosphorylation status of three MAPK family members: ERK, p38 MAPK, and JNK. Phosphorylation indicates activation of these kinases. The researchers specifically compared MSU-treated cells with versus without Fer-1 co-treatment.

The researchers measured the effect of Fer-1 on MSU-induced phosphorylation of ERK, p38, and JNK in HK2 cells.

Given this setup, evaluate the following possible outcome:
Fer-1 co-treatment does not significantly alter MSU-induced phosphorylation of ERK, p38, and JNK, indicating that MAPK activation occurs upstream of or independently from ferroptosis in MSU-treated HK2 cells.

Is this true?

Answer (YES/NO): NO